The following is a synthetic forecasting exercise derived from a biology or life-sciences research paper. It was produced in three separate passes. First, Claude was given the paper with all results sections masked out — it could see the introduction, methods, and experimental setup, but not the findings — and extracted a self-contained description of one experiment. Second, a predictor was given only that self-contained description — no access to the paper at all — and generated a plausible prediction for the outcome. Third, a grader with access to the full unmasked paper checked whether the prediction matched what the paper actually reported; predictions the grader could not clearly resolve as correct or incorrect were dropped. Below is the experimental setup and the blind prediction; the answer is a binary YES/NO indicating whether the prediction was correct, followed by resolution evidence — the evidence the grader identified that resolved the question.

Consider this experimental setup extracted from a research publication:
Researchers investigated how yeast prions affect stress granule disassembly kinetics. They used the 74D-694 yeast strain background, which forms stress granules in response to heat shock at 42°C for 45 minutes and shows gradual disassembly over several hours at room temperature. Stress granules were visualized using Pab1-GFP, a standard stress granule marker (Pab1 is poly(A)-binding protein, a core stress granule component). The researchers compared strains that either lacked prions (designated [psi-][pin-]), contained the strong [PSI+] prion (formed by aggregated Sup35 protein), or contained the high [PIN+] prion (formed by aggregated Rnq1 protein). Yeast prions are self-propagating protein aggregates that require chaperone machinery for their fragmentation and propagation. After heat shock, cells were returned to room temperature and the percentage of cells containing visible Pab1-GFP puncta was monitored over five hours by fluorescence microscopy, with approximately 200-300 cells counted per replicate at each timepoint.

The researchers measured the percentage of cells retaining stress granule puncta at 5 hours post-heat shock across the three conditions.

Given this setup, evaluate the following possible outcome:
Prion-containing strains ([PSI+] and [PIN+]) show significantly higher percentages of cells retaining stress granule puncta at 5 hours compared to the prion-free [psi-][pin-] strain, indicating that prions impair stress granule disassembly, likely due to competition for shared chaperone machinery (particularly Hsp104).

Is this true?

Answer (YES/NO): YES